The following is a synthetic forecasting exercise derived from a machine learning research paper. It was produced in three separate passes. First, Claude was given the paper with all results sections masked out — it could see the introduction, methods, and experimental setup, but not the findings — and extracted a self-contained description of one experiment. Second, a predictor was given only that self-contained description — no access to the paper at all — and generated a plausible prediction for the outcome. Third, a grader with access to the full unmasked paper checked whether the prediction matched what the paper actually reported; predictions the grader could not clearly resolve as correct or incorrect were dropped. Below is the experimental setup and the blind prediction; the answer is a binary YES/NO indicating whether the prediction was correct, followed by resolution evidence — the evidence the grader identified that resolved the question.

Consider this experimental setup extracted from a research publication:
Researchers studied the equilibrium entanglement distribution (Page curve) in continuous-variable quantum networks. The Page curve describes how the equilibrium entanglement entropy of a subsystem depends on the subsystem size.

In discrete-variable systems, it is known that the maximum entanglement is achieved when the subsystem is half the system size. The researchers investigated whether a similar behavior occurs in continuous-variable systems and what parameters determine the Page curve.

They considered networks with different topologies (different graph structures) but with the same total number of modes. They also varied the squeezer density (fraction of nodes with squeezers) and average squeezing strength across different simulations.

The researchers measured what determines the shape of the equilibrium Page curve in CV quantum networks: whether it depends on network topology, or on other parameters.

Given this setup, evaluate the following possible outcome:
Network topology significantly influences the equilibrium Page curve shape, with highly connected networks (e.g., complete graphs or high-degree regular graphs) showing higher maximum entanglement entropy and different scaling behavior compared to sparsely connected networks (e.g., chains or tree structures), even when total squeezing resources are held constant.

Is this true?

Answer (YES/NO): NO